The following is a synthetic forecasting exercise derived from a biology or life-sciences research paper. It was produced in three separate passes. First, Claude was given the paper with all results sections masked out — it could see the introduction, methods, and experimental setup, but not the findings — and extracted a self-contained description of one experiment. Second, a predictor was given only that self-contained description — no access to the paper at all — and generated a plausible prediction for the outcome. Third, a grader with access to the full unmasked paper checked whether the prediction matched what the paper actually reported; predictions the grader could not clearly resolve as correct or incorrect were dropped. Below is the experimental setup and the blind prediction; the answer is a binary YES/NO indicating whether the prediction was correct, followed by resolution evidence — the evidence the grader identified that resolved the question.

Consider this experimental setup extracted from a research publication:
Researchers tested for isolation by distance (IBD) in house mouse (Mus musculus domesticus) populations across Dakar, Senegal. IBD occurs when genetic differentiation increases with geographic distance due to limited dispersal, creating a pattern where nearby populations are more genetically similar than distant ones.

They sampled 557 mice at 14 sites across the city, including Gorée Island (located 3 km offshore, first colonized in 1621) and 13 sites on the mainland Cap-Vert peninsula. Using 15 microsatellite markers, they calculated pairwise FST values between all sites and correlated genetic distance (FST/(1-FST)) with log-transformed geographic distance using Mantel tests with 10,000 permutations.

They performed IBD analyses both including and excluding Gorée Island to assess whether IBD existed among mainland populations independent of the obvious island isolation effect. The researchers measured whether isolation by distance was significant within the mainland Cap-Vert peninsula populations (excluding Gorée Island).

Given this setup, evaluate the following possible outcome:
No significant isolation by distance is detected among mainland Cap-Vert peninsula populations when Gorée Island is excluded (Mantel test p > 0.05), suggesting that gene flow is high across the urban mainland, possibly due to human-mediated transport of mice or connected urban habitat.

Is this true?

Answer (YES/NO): NO